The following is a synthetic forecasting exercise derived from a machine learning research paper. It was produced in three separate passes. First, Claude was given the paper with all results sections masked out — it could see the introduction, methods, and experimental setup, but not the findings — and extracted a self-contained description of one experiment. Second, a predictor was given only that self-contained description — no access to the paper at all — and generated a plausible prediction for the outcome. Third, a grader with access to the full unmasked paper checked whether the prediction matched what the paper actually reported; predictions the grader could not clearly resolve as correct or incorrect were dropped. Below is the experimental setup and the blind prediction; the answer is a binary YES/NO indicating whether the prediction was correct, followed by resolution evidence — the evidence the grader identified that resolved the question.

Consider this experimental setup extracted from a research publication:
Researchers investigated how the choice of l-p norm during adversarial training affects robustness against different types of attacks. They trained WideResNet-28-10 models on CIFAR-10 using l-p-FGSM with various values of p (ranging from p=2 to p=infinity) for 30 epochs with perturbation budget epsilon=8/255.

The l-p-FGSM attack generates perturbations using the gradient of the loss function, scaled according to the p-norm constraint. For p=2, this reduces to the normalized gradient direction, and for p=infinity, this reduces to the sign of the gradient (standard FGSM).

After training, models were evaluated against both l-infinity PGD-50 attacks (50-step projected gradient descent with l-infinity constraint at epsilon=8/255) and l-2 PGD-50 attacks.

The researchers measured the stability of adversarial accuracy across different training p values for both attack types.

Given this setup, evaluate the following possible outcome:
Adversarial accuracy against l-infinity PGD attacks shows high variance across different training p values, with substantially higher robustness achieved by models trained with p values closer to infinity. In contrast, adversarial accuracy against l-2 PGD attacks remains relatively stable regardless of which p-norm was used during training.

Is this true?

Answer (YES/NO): NO